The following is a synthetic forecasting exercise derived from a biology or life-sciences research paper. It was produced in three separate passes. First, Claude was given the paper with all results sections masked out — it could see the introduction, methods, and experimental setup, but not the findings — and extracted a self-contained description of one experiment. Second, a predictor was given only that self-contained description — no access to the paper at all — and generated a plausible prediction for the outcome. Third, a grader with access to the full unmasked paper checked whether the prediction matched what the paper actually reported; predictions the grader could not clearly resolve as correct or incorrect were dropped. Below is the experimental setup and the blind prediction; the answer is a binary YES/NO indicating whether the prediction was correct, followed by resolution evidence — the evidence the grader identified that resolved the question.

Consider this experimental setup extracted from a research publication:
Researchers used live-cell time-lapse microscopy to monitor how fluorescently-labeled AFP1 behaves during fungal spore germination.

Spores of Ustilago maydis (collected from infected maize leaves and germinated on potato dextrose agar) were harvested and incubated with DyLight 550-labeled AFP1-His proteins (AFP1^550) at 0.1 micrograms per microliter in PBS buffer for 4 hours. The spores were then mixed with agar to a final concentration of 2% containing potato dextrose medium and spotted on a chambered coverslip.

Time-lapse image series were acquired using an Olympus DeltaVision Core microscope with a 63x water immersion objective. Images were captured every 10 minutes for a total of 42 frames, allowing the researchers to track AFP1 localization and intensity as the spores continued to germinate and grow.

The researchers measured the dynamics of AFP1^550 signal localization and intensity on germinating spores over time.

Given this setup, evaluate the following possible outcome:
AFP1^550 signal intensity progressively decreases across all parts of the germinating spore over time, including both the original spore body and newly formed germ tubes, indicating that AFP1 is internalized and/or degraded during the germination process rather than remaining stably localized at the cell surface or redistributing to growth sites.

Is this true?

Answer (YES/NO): NO